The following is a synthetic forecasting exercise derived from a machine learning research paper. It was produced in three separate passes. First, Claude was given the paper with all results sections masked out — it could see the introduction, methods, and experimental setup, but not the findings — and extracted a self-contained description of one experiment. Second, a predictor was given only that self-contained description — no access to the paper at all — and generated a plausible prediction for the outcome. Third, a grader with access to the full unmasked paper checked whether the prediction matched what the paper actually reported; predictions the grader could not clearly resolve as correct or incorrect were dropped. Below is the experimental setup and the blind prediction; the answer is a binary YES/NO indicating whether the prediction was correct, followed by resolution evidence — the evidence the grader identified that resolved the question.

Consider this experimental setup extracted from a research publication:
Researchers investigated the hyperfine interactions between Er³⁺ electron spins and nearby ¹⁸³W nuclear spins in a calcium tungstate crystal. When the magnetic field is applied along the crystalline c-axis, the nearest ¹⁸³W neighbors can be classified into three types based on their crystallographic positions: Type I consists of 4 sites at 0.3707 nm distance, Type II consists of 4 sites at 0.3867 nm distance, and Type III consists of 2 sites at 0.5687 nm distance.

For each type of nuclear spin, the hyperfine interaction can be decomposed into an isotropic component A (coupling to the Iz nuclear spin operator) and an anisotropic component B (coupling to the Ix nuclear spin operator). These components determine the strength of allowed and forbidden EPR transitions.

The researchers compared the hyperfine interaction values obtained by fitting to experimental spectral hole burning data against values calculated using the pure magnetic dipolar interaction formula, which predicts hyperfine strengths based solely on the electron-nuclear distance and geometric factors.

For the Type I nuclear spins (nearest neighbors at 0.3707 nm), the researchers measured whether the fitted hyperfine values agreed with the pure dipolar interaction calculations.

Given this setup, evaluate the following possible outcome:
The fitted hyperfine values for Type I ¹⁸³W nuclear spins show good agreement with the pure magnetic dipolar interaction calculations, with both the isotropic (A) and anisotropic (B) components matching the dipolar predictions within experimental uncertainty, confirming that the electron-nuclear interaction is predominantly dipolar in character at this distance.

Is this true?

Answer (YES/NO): NO